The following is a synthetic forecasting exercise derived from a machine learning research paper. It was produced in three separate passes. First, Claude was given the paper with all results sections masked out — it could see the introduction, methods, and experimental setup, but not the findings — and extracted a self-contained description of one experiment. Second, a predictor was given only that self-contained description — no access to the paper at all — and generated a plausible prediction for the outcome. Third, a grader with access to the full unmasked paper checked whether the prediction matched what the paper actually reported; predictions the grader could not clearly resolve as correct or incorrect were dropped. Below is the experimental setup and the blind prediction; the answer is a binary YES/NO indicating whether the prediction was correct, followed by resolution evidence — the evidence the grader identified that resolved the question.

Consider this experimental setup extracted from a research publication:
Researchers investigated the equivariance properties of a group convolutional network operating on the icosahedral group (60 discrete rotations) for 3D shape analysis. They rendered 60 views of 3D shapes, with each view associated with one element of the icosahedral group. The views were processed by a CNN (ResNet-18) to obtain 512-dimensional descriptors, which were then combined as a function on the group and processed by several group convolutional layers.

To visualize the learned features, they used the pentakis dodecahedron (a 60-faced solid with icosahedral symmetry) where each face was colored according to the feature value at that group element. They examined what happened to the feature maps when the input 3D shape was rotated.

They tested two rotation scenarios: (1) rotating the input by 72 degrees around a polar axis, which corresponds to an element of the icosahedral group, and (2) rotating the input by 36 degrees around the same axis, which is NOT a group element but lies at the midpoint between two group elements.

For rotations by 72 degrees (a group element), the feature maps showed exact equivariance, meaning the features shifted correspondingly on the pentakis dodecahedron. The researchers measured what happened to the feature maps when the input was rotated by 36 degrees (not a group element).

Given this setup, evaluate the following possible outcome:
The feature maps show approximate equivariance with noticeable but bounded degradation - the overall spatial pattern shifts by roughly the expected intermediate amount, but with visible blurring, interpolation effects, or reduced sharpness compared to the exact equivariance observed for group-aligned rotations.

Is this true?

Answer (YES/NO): YES